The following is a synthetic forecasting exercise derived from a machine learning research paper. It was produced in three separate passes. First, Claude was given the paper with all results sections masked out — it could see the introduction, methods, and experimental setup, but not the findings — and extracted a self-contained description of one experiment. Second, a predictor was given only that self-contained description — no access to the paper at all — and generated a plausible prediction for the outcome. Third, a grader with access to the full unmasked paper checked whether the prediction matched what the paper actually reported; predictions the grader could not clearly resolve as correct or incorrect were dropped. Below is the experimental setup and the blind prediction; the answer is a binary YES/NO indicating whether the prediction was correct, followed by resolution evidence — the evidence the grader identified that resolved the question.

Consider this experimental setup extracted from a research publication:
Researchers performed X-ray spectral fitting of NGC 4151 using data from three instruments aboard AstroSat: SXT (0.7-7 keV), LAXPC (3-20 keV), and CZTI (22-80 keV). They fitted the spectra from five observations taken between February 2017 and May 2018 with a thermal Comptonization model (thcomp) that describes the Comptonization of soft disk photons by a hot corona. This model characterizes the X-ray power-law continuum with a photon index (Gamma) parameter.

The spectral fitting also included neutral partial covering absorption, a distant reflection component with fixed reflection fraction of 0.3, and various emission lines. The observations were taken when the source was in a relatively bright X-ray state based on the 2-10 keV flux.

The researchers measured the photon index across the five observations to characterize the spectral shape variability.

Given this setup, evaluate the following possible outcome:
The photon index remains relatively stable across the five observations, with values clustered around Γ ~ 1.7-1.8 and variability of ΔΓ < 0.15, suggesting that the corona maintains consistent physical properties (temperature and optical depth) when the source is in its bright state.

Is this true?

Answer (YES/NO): NO